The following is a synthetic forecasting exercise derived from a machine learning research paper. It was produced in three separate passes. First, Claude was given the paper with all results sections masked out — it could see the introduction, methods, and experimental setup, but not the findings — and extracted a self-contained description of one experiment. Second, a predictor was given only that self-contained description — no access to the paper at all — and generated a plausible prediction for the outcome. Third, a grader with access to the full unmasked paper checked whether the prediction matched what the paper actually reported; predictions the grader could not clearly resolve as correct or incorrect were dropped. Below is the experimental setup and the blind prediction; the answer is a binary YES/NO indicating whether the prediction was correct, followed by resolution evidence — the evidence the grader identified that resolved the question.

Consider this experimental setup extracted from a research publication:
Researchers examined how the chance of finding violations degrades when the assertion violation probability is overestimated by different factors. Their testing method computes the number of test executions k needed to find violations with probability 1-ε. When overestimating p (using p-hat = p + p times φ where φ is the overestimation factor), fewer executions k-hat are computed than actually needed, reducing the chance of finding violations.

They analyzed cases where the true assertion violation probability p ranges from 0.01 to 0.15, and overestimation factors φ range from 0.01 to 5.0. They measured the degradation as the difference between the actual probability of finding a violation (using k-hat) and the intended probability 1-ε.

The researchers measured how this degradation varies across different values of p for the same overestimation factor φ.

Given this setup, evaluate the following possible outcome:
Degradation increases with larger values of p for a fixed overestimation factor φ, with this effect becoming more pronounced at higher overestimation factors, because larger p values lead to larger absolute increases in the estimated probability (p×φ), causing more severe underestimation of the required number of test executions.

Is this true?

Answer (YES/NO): NO